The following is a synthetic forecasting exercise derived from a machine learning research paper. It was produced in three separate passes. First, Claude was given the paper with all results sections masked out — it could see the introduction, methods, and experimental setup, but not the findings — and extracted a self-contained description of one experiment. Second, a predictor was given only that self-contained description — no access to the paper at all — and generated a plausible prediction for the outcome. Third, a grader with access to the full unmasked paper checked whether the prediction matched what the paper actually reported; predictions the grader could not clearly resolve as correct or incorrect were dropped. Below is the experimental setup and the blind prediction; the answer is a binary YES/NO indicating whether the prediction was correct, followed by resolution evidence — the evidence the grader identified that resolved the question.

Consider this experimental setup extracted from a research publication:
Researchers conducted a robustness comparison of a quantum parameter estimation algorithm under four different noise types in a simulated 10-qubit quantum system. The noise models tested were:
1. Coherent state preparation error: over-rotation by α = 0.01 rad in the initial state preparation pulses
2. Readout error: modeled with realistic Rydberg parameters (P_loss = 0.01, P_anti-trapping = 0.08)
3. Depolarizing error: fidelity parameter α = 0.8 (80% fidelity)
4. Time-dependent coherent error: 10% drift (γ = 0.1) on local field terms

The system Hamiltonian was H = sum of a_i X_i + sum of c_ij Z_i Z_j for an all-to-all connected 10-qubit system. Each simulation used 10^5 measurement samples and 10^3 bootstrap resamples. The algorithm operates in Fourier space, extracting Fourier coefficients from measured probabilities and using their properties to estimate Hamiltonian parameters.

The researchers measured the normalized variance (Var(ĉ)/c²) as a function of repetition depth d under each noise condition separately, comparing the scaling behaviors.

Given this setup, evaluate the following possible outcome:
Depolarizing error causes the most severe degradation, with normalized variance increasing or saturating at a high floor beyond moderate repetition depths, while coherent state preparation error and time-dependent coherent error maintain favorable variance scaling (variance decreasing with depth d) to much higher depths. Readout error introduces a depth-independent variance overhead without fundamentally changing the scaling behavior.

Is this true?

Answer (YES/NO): NO